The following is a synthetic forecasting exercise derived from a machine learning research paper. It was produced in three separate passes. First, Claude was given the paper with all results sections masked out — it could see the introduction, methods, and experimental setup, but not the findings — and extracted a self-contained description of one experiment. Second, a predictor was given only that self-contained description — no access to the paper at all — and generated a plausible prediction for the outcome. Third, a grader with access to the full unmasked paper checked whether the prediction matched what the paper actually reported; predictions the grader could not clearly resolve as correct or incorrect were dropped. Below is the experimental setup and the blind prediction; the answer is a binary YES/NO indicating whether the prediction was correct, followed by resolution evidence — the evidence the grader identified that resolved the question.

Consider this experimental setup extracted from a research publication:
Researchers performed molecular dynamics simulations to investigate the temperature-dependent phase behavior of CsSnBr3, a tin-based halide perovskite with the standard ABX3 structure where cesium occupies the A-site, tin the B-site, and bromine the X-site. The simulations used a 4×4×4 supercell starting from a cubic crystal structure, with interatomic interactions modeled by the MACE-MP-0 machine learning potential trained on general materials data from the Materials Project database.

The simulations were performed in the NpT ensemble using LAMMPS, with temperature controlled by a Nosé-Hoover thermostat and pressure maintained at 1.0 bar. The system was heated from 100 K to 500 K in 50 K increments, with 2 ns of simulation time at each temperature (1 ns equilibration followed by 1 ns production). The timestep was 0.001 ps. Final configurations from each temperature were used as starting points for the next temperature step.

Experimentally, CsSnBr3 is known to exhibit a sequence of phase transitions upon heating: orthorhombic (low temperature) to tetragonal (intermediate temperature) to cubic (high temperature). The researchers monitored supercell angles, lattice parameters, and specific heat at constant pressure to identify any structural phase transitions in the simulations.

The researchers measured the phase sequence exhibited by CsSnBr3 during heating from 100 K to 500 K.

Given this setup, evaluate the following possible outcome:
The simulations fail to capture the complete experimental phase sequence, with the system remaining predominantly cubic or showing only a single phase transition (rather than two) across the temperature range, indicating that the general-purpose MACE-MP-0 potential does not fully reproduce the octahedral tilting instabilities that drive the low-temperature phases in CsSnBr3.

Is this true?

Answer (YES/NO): YES